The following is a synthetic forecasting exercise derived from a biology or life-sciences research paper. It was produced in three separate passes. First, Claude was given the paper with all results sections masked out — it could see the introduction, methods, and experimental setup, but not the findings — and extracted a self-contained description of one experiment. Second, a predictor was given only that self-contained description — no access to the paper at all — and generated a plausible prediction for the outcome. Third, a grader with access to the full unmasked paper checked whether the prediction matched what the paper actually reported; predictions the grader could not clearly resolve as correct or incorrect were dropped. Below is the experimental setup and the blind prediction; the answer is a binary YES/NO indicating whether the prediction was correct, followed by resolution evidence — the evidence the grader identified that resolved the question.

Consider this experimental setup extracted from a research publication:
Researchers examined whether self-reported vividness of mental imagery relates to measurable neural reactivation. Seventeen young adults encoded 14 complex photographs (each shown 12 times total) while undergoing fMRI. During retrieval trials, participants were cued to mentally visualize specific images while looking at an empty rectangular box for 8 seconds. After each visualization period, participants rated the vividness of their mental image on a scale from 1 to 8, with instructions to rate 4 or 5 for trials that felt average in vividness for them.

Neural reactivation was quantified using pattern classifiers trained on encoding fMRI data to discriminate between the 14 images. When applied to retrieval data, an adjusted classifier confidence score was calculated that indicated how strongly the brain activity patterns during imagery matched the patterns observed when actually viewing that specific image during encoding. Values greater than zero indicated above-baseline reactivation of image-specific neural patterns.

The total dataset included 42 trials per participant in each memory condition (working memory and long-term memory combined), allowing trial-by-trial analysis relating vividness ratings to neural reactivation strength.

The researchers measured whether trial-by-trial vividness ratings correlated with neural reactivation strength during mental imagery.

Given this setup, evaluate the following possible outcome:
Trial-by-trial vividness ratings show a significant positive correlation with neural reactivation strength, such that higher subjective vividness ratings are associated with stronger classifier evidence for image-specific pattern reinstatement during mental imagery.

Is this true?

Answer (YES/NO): YES